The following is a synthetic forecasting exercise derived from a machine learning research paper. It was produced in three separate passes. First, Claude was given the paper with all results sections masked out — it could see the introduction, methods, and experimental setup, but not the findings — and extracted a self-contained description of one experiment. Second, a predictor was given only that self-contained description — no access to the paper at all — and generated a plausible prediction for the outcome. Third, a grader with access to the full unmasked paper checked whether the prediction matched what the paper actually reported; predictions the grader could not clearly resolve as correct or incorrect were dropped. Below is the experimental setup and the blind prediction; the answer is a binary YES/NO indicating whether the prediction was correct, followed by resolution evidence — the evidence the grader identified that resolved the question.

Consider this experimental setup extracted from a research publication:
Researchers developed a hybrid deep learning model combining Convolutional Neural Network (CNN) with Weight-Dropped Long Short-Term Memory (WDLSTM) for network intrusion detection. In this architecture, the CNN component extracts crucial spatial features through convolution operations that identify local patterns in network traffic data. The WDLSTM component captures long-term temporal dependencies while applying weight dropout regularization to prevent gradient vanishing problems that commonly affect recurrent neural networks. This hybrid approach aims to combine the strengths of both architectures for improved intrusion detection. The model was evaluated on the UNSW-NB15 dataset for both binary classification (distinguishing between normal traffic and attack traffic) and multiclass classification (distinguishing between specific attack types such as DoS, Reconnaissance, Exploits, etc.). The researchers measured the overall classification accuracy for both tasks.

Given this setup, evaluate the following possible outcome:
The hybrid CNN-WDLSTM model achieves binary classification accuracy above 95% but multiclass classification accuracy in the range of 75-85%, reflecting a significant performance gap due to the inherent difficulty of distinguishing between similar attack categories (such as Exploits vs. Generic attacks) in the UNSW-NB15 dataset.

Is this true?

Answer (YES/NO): NO